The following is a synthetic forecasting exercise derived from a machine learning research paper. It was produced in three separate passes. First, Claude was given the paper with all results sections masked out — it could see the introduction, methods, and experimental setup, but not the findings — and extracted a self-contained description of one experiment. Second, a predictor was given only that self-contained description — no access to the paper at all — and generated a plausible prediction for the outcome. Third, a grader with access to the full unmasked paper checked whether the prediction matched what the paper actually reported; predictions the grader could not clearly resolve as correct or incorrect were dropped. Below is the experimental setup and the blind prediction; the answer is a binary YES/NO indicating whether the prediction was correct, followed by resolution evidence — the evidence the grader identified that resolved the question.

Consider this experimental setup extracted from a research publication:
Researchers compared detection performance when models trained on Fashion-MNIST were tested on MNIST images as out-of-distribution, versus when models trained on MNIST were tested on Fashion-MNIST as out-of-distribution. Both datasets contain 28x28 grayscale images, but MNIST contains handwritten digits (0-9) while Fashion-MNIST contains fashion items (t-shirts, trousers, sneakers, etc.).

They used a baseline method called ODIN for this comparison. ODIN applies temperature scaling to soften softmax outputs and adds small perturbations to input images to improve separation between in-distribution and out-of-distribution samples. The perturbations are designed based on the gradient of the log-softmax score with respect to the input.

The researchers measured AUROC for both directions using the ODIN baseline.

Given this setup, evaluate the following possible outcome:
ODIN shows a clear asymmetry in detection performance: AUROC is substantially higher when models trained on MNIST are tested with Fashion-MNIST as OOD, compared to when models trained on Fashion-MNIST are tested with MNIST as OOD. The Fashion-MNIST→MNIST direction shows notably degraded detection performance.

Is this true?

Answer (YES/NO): YES